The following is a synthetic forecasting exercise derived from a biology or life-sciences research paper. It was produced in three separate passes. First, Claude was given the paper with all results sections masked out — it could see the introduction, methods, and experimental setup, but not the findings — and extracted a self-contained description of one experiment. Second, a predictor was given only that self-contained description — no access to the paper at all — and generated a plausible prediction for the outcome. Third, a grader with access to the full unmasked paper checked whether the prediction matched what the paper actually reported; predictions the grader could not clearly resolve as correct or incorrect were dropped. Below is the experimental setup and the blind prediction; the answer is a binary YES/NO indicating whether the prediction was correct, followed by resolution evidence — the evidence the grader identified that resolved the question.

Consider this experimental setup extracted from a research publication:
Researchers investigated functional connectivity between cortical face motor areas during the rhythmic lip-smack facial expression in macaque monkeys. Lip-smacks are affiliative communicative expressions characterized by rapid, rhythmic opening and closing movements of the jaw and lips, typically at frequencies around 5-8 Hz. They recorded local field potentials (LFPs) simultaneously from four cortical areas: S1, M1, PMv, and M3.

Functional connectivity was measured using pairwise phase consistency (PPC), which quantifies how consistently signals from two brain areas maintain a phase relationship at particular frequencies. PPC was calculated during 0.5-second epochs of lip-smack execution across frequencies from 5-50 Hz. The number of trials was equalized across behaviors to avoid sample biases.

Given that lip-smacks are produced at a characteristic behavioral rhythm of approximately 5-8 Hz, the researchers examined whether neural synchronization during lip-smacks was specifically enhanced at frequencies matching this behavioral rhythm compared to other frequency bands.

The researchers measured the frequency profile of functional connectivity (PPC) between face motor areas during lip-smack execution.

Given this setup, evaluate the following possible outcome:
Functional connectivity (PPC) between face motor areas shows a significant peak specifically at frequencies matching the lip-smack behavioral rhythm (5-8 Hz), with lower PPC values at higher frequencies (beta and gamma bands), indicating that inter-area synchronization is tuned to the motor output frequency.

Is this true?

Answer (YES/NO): NO